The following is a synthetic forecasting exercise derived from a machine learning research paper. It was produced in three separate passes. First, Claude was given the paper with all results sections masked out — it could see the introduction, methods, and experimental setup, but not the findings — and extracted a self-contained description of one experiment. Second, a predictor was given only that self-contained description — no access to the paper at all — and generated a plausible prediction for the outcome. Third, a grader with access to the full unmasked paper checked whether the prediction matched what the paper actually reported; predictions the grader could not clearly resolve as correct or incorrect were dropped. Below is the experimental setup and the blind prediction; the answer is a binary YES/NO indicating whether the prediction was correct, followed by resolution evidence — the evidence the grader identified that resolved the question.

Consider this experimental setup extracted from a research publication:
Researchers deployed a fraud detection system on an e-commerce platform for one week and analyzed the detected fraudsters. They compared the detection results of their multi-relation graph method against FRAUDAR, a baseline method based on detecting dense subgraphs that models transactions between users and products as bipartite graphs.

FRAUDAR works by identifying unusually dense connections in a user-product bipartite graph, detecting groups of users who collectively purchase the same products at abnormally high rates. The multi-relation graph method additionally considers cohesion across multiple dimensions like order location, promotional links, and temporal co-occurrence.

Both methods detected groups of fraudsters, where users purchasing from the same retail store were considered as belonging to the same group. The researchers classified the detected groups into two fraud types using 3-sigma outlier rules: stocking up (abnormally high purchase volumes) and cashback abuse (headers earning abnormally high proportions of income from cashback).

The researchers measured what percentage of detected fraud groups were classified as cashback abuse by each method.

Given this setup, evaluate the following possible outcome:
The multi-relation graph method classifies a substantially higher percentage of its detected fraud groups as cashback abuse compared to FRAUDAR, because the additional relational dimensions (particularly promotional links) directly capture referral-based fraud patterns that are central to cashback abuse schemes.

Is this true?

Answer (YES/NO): YES